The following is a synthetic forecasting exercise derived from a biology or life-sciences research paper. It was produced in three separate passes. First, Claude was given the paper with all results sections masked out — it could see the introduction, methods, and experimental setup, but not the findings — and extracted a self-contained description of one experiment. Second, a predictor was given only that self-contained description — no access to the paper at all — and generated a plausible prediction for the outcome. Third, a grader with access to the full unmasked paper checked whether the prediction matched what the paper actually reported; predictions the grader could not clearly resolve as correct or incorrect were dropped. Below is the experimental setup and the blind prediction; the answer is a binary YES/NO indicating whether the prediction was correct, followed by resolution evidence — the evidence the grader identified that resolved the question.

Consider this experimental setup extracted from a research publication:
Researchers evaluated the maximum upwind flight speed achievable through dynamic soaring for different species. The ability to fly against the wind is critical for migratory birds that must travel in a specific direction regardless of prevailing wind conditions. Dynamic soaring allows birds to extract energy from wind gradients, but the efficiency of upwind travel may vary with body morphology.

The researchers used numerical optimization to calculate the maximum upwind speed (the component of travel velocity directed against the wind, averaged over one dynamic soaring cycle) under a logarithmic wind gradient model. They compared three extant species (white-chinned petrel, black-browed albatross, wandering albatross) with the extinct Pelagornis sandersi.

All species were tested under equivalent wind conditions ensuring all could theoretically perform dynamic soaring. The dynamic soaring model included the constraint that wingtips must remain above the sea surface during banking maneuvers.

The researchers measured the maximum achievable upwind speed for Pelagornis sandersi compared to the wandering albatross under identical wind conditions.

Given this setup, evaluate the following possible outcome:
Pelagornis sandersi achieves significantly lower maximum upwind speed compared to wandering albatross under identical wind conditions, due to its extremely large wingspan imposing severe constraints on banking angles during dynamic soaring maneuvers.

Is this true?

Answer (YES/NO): NO